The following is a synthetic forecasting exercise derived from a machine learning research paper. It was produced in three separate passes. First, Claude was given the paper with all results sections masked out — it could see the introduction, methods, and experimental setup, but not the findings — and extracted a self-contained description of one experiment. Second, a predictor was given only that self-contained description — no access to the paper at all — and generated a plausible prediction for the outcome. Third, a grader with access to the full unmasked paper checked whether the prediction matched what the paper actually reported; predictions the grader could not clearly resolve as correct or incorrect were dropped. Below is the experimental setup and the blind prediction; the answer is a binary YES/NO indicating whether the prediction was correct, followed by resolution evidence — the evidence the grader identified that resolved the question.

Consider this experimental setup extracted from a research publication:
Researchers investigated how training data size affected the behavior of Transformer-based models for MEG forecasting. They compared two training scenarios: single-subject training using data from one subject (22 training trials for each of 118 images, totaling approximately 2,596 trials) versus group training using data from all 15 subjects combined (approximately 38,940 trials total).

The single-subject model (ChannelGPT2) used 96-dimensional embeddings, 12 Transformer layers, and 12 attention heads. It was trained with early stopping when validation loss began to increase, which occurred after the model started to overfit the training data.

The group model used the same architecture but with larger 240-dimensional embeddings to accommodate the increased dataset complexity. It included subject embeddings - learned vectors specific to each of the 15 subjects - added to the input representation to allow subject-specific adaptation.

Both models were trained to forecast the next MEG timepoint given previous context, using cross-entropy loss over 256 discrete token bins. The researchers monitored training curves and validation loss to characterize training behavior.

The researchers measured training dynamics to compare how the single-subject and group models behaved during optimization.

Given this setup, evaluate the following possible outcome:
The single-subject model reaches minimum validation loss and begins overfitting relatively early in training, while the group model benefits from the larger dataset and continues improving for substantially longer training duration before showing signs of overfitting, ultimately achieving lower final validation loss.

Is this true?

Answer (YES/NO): NO